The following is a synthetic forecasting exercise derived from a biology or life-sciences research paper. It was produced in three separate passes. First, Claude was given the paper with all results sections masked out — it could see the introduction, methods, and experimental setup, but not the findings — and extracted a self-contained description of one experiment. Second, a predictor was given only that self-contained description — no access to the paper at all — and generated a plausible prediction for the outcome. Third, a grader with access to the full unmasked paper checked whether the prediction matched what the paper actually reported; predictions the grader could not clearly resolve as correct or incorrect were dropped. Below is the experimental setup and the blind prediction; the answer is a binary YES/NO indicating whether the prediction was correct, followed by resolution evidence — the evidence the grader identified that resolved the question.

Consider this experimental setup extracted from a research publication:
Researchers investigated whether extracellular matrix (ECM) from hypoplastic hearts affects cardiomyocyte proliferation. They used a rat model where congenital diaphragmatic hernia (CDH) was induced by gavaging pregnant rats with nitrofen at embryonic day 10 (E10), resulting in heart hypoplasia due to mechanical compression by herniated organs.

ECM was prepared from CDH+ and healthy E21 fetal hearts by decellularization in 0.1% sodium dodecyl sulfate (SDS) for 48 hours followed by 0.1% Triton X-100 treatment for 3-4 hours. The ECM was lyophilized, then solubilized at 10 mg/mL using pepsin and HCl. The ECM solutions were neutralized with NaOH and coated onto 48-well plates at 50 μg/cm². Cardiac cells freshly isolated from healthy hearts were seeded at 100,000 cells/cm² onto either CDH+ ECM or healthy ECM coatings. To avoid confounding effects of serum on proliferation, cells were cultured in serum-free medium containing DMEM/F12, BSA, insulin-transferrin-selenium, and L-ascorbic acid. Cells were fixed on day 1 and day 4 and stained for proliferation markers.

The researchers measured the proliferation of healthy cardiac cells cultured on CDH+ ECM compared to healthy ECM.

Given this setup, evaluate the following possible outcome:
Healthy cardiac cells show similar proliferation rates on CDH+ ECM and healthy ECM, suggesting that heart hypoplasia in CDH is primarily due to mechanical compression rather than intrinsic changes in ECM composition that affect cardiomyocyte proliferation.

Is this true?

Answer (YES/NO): NO